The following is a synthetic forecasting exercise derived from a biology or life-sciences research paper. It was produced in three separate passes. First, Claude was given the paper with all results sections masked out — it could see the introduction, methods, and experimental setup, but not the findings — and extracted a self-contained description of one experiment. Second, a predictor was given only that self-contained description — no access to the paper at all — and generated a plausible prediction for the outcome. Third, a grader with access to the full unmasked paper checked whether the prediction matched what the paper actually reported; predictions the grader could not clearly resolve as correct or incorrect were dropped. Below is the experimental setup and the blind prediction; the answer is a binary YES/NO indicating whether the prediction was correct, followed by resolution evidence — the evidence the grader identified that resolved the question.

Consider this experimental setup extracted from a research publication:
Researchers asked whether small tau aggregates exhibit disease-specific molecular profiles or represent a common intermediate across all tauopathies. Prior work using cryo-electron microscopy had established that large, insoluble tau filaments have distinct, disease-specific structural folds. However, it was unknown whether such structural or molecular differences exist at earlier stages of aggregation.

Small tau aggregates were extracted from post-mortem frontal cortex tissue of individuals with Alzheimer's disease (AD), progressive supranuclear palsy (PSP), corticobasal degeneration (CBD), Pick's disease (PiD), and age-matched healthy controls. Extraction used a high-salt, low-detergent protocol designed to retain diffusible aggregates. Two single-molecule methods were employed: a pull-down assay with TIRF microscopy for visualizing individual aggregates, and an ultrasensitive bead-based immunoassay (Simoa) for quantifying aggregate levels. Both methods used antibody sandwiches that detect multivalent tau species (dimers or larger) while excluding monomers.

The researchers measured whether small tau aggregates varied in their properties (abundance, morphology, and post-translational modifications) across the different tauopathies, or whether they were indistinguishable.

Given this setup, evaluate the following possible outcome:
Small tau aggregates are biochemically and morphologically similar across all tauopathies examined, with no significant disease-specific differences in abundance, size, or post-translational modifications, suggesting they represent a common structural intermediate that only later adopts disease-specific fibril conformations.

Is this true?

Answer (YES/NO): NO